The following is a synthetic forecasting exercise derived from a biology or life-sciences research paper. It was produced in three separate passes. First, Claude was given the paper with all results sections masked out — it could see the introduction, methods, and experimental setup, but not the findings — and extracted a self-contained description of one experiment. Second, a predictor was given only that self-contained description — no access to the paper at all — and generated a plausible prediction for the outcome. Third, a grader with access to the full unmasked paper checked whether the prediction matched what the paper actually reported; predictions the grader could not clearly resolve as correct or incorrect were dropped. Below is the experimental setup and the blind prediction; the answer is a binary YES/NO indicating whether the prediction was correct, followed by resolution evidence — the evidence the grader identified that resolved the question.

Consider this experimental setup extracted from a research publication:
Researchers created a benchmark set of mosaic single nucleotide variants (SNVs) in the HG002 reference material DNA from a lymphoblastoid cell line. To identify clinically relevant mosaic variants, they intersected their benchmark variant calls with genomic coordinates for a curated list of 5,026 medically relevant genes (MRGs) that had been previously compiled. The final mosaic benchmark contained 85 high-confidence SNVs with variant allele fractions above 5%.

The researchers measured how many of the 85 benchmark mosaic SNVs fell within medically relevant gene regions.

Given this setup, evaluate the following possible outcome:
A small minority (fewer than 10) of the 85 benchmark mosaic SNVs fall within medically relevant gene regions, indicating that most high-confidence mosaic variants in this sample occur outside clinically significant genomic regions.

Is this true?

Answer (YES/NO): NO